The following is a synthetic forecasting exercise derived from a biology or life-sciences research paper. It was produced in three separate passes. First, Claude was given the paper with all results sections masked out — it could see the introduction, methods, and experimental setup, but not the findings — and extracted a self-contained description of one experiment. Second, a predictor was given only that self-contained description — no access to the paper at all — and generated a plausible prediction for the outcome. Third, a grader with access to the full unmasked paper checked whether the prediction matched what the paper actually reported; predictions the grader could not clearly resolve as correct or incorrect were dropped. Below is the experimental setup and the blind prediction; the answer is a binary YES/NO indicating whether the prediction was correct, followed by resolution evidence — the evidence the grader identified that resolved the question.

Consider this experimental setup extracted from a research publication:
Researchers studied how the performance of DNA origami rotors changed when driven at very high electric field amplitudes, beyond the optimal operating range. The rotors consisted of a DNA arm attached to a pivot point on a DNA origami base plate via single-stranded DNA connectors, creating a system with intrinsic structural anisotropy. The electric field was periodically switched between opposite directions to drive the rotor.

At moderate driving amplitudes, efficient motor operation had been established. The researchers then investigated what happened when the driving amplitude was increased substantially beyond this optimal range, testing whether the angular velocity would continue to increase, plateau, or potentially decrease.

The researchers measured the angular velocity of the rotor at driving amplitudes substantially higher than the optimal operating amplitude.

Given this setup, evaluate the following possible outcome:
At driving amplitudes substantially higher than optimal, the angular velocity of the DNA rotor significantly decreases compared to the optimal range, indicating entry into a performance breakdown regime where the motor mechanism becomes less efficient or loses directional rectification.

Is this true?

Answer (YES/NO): YES